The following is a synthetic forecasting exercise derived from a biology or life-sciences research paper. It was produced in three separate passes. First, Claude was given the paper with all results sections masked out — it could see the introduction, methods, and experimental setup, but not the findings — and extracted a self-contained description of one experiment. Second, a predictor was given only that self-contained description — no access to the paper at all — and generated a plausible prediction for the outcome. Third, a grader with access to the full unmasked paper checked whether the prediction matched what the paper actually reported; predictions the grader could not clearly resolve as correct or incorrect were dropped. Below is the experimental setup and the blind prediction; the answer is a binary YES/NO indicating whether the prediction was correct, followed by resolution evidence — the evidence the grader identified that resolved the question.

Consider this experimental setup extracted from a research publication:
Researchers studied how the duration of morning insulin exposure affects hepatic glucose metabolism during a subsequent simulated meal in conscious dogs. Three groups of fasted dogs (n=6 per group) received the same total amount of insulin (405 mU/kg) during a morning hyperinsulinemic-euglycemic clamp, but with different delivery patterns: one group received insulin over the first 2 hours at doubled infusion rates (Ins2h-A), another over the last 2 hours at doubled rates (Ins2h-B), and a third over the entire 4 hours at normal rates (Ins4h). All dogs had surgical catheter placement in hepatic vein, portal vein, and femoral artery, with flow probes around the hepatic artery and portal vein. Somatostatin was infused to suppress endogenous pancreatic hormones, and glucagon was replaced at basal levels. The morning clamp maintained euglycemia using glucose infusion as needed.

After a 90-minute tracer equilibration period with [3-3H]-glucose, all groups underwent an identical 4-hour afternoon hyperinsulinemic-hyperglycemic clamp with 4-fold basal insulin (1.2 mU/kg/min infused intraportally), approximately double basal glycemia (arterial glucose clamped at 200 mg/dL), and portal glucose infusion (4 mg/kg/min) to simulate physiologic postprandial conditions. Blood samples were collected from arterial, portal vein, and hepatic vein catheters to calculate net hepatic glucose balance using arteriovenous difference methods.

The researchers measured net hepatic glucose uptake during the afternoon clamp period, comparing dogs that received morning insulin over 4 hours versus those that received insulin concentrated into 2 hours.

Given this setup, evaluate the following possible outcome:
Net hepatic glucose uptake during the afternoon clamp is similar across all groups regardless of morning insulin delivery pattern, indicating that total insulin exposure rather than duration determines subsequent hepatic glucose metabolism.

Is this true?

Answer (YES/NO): NO